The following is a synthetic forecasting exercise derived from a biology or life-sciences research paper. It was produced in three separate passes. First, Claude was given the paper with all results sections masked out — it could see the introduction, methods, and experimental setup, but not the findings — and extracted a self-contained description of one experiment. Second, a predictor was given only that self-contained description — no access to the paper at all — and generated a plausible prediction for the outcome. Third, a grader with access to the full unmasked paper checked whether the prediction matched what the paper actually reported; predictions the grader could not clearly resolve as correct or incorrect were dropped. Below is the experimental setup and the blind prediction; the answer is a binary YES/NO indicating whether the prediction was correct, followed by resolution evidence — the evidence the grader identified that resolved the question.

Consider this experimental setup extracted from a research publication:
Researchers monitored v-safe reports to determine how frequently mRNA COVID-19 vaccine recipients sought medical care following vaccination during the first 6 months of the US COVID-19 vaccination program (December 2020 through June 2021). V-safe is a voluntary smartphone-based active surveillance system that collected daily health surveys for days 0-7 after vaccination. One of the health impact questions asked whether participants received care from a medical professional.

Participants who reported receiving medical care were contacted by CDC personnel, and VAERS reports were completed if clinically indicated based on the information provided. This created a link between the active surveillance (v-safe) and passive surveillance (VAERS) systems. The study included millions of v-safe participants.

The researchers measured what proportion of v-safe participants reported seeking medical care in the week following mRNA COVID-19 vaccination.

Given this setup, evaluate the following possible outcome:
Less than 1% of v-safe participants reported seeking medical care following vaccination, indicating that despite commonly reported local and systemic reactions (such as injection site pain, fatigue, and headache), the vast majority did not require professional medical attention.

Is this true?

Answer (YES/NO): YES